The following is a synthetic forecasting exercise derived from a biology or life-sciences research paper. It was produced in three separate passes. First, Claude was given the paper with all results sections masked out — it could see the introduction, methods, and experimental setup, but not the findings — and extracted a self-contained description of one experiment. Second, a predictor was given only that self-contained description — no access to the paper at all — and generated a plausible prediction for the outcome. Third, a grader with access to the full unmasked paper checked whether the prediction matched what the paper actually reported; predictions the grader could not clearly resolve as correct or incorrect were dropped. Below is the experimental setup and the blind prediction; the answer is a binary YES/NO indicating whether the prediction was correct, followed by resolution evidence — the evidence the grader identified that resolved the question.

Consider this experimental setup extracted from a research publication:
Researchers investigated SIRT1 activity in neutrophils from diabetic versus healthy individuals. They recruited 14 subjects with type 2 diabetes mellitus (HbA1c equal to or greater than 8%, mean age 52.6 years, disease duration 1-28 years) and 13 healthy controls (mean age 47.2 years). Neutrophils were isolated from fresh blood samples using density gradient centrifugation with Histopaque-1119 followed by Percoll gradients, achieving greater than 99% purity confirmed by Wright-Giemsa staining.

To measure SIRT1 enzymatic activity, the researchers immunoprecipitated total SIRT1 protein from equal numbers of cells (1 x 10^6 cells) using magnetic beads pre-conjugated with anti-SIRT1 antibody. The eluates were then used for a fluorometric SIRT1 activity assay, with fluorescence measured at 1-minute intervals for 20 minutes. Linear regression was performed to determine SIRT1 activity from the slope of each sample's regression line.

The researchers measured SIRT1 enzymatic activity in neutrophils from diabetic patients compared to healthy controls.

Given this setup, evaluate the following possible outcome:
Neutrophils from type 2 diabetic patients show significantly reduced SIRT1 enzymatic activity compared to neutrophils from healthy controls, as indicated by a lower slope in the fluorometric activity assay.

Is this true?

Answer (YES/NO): YES